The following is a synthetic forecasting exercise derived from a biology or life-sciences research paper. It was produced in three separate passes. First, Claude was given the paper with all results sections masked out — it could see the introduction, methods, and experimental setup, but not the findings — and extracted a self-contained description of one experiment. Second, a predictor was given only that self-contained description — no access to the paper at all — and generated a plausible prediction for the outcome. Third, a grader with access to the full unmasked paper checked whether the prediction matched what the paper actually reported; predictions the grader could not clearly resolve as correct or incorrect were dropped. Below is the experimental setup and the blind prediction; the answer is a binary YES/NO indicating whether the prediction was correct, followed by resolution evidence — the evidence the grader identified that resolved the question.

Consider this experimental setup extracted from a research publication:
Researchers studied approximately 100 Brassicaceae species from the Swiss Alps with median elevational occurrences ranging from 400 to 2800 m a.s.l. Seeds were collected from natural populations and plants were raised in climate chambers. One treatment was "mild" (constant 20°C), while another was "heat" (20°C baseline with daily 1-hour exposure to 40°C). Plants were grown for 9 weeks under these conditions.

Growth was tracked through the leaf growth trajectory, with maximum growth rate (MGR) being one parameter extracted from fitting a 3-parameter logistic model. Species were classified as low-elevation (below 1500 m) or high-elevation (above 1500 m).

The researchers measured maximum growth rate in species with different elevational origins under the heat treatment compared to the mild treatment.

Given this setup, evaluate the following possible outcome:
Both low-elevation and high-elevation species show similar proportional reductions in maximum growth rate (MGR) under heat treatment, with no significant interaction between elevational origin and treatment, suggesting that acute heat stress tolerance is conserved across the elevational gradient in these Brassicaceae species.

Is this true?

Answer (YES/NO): NO